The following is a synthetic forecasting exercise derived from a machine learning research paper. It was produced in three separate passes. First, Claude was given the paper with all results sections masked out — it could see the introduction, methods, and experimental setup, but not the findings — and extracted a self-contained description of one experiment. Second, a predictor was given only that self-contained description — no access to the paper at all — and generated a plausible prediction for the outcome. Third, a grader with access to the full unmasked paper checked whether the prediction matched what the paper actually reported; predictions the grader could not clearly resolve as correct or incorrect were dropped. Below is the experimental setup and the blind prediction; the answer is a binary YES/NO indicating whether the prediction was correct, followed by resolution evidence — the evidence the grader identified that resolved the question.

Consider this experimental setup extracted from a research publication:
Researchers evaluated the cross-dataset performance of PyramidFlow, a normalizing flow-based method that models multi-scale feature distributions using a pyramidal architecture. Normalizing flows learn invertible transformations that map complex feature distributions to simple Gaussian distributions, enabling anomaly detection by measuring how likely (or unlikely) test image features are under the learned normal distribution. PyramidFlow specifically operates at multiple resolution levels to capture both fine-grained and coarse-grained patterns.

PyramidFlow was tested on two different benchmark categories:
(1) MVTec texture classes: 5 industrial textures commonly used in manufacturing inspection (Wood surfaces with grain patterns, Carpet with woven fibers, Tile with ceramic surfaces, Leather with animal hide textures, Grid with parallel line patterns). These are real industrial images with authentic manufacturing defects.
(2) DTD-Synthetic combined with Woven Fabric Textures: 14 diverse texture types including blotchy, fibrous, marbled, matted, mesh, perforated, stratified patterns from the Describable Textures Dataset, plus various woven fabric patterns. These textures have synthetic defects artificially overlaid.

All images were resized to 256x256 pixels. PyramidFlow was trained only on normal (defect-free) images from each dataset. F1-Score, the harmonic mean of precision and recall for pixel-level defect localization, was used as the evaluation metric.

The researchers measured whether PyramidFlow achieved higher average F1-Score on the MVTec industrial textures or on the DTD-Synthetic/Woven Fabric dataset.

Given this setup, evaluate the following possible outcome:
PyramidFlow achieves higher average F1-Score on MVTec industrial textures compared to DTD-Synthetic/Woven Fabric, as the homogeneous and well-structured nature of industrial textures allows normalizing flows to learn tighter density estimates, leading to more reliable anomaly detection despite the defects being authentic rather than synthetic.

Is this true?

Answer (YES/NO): YES